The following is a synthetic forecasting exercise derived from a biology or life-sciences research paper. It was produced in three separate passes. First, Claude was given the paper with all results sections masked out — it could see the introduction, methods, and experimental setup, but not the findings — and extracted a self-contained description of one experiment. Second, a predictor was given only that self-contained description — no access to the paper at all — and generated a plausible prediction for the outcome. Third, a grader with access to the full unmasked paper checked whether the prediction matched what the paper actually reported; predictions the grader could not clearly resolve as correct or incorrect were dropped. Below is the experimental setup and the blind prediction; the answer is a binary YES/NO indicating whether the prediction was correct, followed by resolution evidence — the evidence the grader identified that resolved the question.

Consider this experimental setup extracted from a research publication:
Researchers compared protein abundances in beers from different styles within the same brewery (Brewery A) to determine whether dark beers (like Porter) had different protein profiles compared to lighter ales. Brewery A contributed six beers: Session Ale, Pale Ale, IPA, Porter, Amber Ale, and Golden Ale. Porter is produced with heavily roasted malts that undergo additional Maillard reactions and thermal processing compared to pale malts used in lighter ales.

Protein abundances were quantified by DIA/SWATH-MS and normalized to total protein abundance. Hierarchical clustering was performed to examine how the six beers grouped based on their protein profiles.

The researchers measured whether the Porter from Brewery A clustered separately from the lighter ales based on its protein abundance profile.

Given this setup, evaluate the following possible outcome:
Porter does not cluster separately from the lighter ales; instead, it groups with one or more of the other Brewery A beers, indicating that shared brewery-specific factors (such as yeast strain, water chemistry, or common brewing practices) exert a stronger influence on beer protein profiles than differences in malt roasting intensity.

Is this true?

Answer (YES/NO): NO